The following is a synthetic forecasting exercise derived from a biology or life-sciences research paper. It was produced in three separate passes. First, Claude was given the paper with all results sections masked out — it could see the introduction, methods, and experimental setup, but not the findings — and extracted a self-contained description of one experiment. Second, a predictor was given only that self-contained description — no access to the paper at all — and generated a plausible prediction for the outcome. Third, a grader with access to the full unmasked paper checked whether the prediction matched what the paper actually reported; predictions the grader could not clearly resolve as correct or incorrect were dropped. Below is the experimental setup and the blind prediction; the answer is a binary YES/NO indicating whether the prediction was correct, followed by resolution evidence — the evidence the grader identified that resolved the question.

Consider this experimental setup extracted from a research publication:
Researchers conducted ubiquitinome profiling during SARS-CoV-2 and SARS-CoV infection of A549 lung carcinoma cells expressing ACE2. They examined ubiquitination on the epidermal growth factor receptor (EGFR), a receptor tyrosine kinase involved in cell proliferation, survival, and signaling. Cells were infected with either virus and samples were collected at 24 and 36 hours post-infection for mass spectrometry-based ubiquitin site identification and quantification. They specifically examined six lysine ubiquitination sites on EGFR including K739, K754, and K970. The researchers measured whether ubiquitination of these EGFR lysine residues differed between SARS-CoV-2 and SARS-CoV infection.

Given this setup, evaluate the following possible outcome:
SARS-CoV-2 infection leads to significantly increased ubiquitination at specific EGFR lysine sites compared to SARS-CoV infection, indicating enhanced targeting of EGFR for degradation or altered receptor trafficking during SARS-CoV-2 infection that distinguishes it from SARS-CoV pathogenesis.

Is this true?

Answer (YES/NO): YES